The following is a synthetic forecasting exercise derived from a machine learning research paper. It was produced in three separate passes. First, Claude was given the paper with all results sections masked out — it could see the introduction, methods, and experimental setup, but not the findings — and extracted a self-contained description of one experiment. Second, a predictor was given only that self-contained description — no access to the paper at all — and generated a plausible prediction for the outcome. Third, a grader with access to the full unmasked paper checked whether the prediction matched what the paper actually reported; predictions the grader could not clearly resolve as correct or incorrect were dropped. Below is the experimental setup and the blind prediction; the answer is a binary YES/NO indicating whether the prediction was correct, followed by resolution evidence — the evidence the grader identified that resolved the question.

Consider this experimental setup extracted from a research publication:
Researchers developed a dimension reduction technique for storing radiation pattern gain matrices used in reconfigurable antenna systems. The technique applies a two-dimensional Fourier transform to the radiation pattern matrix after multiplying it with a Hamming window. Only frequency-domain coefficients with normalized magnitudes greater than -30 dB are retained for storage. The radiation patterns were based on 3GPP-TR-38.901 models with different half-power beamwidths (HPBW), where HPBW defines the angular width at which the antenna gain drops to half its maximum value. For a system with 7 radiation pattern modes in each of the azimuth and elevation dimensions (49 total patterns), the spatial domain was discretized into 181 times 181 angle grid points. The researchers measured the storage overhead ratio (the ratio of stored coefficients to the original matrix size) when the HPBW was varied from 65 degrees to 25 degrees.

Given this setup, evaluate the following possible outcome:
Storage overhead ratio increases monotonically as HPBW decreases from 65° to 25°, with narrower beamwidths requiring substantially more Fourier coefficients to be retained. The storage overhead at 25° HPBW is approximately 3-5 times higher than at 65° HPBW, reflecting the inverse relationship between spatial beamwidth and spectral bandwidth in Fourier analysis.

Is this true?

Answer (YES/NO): NO